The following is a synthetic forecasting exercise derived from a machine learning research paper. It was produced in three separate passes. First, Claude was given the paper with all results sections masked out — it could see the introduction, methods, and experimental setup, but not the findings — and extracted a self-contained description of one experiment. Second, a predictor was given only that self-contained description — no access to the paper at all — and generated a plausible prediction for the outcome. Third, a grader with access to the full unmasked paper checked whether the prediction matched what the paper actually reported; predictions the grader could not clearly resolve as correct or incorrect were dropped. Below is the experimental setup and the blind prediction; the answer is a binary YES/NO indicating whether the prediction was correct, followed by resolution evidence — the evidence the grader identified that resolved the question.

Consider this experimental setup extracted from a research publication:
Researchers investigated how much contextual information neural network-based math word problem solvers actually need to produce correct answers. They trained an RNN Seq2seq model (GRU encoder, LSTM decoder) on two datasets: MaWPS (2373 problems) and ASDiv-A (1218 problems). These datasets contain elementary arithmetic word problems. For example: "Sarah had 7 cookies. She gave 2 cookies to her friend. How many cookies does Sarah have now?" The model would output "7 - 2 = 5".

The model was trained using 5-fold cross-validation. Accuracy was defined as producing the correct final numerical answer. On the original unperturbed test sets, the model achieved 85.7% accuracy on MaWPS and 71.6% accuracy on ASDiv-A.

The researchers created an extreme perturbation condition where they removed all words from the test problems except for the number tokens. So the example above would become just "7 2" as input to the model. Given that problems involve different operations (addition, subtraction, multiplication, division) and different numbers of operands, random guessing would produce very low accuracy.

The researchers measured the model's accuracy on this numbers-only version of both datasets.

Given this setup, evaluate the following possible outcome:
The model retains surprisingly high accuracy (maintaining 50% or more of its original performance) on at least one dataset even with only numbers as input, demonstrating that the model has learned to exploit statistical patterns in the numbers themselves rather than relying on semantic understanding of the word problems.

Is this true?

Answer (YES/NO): NO